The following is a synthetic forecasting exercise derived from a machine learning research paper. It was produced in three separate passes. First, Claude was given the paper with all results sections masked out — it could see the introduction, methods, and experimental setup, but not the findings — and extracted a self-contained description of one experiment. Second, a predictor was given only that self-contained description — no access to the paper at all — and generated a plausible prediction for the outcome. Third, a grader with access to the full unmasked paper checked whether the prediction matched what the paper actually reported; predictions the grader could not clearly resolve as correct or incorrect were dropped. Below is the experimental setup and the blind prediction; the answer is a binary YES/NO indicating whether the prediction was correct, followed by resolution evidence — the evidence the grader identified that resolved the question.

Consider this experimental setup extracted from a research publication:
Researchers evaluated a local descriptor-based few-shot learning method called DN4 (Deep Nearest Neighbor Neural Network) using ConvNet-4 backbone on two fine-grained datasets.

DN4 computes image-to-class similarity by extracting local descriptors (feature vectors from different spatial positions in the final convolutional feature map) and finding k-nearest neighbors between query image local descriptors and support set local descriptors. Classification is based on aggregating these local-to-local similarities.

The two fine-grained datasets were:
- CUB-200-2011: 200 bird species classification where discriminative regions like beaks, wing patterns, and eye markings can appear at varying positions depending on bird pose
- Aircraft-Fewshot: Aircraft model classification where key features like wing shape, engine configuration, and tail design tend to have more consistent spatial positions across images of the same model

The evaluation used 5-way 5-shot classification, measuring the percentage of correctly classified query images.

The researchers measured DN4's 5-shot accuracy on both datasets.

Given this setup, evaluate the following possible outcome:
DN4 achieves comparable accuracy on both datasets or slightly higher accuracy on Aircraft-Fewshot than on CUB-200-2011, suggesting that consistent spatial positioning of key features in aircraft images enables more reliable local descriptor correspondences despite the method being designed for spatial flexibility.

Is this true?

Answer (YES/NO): YES